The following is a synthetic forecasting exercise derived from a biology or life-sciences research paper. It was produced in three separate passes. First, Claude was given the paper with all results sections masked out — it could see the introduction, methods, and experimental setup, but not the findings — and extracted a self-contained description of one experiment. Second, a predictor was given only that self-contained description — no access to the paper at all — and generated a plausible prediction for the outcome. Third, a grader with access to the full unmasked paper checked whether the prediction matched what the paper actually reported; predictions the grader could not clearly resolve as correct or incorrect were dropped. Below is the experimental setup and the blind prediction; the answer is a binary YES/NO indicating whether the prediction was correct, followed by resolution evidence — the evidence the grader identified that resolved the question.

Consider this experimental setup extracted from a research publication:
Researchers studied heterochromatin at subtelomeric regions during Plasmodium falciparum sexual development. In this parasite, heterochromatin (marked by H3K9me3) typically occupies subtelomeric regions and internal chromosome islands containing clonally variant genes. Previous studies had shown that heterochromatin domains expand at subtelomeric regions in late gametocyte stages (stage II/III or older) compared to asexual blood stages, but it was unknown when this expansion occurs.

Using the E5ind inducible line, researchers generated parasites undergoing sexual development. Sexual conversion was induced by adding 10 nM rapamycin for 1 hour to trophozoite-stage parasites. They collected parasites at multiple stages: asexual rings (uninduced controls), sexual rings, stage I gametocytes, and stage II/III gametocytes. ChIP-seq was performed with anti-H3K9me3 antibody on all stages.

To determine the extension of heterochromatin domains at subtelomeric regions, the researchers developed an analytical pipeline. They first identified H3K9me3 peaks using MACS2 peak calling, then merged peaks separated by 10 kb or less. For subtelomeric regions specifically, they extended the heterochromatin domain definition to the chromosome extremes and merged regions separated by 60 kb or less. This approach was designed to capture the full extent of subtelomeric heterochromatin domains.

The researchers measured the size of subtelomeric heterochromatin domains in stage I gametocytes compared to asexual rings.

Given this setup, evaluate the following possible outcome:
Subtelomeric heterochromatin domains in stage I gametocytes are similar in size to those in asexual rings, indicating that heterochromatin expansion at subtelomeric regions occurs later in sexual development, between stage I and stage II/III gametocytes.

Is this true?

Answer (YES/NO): YES